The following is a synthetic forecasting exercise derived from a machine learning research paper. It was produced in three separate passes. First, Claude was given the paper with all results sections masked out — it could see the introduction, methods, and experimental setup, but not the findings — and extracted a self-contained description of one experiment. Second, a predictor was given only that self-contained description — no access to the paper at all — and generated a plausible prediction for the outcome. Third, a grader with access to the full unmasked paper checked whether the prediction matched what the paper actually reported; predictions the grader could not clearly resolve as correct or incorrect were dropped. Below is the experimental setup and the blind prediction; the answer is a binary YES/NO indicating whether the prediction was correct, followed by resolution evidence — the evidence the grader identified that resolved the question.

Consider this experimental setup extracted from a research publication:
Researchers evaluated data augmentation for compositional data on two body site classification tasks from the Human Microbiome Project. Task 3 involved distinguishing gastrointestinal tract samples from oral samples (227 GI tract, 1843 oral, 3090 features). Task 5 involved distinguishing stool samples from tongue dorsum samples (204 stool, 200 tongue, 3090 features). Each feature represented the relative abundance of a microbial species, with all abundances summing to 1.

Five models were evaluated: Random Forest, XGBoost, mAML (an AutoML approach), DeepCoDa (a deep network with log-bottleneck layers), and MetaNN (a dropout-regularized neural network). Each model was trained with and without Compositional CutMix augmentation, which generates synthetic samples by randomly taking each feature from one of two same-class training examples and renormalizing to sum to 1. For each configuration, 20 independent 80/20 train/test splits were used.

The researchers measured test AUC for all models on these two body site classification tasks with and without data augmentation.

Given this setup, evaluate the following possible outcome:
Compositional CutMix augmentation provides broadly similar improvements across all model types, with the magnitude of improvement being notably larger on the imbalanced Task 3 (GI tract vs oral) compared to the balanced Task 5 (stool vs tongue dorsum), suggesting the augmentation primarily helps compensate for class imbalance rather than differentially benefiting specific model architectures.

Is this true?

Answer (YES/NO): NO